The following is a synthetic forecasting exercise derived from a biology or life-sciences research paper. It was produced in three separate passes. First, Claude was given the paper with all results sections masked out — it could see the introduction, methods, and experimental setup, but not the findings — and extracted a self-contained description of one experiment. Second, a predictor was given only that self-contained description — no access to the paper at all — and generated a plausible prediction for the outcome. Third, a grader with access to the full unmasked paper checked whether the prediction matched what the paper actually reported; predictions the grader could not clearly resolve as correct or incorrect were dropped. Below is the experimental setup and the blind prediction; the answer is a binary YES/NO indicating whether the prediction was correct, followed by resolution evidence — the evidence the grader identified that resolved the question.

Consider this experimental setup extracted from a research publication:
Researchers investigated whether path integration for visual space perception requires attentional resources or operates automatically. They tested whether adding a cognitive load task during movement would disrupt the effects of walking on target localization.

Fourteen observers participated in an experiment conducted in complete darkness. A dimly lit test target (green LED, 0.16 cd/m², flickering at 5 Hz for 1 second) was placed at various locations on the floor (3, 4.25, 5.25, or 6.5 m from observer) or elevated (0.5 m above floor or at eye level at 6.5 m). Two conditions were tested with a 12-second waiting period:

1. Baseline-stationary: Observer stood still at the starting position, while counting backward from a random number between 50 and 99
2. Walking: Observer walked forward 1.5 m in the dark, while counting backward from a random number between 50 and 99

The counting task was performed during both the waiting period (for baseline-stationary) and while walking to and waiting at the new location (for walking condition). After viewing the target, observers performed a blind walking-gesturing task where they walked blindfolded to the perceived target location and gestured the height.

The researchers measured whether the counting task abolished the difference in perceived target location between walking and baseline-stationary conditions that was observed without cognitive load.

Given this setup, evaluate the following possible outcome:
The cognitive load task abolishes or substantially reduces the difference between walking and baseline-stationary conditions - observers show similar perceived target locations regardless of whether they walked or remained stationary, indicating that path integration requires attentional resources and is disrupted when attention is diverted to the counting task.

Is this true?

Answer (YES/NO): NO